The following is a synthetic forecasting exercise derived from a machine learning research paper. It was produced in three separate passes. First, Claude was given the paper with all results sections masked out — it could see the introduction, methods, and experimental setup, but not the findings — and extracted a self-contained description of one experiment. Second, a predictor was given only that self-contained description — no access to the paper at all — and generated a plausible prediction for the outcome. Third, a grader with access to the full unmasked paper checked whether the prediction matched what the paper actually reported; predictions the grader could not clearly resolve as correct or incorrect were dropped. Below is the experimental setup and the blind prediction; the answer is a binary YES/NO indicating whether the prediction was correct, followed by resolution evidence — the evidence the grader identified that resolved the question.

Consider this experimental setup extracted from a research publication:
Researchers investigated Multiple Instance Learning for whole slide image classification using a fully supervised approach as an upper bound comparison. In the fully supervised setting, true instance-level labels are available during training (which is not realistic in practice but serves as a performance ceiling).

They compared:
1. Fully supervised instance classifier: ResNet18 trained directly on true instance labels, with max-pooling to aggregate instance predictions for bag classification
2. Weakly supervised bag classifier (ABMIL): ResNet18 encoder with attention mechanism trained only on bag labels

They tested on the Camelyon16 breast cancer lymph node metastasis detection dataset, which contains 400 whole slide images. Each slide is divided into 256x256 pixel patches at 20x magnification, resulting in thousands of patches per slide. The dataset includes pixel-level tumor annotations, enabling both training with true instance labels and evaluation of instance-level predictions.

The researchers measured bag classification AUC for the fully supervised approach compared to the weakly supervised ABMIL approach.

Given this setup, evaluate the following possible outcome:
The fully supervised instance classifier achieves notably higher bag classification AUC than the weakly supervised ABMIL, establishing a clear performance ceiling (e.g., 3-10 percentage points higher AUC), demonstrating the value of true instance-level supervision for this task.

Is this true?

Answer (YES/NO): NO